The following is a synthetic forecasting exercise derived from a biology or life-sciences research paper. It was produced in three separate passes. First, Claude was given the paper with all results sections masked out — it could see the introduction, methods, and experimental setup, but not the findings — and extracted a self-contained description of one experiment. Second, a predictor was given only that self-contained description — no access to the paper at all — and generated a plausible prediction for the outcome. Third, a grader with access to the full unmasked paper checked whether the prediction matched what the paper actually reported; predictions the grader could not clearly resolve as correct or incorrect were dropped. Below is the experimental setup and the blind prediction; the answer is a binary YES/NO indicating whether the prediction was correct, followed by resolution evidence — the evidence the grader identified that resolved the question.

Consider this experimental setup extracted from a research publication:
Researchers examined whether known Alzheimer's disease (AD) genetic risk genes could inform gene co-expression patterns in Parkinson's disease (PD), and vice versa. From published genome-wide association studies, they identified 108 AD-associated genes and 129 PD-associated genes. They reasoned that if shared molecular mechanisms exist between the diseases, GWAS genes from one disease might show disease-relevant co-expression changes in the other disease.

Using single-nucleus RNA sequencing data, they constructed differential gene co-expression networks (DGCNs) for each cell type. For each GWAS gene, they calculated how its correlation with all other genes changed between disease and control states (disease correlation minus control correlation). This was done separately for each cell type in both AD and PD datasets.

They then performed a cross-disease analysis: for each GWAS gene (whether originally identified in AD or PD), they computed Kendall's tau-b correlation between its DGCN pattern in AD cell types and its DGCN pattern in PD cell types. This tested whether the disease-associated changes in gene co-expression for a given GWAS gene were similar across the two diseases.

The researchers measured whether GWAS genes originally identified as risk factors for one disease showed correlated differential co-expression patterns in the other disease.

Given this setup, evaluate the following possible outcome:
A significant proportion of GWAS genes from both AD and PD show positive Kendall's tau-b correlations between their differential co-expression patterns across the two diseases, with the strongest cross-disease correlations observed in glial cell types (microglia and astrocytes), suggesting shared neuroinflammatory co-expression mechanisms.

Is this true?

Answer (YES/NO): NO